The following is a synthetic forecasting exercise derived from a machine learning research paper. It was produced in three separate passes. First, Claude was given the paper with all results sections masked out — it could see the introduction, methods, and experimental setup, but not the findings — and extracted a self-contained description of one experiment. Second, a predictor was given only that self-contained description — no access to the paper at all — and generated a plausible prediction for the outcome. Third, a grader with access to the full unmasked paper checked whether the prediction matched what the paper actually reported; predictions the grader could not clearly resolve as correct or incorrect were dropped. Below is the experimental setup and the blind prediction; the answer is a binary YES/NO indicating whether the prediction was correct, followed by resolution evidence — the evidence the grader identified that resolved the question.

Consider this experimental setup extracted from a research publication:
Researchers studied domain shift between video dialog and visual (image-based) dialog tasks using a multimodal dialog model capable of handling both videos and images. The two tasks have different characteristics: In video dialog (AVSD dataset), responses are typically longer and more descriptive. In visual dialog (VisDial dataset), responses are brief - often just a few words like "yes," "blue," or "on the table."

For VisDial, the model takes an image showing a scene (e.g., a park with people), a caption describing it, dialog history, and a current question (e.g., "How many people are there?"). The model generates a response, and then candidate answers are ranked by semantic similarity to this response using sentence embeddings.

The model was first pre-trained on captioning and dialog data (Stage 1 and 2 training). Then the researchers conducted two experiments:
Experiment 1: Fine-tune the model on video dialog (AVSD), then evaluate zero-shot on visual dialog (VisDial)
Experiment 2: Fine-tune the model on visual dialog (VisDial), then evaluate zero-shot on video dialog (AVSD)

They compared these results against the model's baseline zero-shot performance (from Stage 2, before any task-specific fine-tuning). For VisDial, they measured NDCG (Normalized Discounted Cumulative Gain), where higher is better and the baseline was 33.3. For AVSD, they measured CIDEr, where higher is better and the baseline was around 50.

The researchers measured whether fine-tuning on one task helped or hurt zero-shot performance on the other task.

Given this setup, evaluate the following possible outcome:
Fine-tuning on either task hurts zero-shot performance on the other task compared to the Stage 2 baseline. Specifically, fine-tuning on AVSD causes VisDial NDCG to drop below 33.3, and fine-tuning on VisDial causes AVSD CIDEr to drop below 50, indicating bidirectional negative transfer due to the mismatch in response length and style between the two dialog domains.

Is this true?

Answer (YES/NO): NO